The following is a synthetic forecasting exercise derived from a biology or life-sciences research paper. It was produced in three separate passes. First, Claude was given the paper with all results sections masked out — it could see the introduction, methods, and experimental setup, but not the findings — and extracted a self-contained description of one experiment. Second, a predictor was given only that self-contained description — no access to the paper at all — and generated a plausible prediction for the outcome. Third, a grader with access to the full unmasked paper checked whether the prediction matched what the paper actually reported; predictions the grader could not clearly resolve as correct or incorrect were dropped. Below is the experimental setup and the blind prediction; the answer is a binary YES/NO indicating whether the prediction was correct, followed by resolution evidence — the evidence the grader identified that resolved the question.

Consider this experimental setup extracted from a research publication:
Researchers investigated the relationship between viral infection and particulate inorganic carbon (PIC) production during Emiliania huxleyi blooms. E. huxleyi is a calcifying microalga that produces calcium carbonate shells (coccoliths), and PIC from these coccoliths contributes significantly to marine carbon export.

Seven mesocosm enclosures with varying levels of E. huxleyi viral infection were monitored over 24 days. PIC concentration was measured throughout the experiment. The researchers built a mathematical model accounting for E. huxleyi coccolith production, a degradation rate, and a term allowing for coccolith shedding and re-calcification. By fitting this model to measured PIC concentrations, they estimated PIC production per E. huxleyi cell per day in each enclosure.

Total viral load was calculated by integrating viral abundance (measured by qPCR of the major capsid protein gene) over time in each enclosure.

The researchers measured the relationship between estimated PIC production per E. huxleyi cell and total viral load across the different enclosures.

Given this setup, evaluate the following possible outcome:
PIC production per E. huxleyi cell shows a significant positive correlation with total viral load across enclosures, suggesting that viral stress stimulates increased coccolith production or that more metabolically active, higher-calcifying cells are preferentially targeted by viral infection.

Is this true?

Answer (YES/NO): YES